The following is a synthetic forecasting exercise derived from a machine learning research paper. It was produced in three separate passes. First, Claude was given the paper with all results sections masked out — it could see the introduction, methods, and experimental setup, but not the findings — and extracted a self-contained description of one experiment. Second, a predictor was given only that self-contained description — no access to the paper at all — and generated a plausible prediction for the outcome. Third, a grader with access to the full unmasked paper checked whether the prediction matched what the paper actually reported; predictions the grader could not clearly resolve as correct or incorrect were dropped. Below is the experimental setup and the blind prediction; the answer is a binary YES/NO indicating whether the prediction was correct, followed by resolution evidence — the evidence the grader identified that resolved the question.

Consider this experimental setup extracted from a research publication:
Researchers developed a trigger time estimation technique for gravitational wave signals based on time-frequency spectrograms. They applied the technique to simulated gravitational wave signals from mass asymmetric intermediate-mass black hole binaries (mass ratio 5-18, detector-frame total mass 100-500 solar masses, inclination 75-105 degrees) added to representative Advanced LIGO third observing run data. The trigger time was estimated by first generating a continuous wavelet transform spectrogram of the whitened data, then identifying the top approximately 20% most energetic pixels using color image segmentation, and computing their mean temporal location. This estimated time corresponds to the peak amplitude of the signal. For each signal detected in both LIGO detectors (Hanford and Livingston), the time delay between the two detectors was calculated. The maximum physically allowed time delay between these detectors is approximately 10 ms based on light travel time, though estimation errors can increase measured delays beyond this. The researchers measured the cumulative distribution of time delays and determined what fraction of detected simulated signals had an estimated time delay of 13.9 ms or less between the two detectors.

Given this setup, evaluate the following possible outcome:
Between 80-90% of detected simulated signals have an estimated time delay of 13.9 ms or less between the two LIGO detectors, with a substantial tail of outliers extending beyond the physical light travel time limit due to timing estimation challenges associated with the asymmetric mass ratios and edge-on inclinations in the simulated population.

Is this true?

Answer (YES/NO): YES